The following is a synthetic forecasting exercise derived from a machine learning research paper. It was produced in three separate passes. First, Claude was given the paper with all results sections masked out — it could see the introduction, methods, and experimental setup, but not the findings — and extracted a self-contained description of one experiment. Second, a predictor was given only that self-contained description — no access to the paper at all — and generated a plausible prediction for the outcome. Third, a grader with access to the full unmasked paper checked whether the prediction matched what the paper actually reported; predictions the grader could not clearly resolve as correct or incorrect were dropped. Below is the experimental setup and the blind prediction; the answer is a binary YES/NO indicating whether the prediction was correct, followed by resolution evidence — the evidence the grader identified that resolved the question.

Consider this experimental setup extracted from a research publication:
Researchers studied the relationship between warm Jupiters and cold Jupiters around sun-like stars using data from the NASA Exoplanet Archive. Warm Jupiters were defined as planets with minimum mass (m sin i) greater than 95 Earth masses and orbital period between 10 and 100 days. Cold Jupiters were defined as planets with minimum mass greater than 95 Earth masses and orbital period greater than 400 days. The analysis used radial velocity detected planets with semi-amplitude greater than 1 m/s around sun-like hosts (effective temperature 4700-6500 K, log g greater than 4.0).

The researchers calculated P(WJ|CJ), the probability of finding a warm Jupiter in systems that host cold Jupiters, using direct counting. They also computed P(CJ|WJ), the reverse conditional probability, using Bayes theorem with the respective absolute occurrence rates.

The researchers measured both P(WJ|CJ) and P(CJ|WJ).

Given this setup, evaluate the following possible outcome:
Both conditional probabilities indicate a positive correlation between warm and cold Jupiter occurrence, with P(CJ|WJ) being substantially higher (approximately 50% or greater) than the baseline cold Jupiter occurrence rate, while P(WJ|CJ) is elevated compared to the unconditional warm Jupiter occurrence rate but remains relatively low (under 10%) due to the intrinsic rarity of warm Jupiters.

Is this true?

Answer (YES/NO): NO